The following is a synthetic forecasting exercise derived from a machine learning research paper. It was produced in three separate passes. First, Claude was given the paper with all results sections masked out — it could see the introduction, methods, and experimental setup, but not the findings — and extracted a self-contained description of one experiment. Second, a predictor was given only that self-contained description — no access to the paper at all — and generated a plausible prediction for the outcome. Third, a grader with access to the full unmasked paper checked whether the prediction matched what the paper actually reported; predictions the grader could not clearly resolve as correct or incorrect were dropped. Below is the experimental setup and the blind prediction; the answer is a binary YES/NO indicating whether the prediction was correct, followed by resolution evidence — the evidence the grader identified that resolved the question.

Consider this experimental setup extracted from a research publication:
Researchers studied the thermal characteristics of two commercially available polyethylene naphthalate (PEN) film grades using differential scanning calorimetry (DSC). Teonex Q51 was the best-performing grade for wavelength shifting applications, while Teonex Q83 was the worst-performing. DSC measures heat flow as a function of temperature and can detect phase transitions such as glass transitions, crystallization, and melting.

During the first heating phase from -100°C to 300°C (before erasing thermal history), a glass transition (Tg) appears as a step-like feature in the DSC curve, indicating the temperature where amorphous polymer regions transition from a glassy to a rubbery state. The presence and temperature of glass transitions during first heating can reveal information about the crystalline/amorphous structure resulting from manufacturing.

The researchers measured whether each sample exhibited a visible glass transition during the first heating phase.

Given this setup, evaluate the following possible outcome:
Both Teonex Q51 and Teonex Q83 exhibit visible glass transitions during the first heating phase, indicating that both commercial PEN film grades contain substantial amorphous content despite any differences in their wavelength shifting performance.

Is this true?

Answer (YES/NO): NO